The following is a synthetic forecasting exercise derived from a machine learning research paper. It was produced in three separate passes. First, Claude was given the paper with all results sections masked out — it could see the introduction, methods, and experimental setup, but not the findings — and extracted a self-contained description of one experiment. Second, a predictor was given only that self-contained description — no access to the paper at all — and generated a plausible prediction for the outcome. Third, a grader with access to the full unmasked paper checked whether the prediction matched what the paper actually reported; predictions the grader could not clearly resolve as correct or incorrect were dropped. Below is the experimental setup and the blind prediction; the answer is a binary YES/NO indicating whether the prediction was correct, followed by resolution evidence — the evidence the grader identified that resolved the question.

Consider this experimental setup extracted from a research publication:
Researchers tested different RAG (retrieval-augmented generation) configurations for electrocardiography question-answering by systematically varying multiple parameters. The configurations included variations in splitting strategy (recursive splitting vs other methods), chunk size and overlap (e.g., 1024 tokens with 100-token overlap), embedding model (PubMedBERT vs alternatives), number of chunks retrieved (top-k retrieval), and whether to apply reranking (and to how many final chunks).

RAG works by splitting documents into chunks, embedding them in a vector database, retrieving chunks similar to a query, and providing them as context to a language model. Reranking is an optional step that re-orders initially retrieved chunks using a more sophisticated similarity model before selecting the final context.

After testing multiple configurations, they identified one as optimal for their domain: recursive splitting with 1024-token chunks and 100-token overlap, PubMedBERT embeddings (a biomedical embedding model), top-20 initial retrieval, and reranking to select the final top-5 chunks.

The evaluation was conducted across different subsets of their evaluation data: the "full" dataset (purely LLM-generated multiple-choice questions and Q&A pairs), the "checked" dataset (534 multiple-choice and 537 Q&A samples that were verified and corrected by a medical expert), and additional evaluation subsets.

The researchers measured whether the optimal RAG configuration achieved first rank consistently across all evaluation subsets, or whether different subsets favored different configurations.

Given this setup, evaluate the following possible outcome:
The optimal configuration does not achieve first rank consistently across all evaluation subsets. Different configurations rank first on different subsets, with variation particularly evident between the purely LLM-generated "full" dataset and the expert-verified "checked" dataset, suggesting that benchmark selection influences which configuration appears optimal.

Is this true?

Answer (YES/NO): NO